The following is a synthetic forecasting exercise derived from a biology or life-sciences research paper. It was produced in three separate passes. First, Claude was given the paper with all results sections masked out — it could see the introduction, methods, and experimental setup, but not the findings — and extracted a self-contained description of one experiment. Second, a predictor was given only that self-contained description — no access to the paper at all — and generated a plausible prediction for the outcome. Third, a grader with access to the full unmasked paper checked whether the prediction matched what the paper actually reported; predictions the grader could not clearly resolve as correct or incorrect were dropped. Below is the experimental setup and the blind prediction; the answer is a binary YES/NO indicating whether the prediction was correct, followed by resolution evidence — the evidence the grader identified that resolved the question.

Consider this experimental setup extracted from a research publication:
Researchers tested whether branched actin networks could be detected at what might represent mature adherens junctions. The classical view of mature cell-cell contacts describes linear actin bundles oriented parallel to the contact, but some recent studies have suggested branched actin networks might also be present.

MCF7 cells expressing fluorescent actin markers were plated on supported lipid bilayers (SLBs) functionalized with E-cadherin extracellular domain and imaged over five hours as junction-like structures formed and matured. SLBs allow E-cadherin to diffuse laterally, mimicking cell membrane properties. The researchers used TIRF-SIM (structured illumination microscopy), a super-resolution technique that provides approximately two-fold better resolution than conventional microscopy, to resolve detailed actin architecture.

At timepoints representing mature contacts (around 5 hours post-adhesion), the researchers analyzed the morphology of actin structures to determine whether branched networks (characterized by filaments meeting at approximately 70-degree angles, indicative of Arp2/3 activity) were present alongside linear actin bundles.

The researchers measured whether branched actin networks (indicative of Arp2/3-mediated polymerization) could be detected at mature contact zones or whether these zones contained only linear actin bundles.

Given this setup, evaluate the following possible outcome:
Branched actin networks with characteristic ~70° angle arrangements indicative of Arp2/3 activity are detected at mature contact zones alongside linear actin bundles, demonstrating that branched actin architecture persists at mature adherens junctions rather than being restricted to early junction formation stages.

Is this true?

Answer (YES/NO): YES